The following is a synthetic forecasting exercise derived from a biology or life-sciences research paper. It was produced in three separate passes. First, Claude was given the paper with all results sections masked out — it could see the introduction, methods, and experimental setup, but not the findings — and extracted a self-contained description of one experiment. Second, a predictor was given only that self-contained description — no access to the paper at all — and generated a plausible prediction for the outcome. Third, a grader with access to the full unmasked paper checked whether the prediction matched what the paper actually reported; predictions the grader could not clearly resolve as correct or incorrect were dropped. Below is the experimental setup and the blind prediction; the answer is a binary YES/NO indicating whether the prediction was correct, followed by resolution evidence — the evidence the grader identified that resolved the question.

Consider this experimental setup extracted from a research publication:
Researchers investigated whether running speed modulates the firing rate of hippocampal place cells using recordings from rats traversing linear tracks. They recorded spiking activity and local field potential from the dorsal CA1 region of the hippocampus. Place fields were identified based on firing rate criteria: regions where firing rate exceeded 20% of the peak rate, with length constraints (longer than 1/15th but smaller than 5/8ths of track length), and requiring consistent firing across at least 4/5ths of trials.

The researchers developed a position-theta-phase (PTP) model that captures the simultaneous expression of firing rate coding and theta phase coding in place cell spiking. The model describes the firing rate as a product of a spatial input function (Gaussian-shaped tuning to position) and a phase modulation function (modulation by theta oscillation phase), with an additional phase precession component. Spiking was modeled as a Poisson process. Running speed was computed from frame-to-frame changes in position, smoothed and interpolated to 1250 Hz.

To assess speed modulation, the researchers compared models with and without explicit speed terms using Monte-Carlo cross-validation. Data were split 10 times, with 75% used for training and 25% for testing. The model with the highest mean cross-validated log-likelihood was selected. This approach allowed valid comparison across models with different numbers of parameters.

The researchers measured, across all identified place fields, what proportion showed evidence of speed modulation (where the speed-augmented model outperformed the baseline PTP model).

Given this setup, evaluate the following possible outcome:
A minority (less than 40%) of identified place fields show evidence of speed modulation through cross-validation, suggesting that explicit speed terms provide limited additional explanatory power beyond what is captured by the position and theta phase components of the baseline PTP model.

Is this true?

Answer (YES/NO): YES